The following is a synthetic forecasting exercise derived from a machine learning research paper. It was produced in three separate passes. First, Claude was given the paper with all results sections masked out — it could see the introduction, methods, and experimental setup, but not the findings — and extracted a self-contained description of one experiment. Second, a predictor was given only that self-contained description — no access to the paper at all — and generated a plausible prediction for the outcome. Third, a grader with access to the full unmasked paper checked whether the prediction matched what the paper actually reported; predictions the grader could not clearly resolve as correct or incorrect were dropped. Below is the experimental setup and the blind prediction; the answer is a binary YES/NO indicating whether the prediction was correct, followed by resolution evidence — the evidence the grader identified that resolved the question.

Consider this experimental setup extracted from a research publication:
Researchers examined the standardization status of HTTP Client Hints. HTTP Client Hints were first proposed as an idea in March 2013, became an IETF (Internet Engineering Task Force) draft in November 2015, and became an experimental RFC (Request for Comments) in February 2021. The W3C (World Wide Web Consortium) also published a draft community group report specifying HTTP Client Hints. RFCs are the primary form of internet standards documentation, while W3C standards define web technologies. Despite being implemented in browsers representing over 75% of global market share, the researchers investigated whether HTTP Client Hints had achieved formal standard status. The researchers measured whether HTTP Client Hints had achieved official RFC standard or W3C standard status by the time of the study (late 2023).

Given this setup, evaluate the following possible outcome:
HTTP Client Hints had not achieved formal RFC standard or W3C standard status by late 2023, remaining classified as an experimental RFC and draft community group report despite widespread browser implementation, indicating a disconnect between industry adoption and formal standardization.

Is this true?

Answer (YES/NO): YES